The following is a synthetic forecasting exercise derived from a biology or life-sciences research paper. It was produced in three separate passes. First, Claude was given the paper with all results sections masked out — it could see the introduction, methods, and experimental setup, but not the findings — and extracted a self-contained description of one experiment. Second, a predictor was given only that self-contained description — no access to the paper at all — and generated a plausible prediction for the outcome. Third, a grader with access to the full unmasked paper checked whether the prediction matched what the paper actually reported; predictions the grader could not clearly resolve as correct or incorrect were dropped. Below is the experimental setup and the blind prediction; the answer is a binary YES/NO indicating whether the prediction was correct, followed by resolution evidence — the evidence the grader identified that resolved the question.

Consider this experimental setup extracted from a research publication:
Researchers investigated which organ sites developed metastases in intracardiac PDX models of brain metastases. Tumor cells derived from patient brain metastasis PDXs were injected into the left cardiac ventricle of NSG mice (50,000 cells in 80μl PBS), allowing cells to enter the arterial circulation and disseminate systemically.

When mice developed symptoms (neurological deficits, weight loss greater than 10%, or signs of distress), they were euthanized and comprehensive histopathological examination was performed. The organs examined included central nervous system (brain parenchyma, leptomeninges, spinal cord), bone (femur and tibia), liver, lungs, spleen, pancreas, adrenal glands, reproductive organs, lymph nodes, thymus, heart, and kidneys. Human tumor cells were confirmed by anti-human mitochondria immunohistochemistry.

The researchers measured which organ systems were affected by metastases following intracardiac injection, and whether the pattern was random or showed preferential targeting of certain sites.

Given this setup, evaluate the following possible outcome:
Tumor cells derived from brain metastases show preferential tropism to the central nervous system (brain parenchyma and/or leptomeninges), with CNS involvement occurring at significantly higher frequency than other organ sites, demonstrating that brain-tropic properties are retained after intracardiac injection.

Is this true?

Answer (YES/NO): NO